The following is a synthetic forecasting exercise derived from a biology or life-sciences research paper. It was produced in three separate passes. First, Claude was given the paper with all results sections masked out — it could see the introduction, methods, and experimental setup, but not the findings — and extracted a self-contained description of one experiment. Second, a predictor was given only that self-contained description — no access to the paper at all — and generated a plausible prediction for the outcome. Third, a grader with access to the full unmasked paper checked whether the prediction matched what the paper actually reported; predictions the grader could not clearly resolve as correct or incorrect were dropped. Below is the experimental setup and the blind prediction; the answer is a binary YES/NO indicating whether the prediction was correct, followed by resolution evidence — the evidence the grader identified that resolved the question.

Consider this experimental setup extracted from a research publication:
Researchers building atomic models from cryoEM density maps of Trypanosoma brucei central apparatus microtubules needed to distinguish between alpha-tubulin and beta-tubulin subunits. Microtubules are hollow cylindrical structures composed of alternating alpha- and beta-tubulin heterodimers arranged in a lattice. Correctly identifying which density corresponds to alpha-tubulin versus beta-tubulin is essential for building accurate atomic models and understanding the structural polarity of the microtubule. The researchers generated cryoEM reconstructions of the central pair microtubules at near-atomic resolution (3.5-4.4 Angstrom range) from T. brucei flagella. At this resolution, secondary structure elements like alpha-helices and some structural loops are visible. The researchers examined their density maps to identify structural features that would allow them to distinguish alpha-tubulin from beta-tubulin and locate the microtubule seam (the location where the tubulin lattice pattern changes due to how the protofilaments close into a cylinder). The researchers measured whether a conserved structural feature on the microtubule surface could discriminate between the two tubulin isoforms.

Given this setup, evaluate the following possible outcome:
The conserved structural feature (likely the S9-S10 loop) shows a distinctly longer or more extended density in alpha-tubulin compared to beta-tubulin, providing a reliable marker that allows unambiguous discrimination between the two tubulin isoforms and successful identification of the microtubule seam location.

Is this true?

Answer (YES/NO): YES